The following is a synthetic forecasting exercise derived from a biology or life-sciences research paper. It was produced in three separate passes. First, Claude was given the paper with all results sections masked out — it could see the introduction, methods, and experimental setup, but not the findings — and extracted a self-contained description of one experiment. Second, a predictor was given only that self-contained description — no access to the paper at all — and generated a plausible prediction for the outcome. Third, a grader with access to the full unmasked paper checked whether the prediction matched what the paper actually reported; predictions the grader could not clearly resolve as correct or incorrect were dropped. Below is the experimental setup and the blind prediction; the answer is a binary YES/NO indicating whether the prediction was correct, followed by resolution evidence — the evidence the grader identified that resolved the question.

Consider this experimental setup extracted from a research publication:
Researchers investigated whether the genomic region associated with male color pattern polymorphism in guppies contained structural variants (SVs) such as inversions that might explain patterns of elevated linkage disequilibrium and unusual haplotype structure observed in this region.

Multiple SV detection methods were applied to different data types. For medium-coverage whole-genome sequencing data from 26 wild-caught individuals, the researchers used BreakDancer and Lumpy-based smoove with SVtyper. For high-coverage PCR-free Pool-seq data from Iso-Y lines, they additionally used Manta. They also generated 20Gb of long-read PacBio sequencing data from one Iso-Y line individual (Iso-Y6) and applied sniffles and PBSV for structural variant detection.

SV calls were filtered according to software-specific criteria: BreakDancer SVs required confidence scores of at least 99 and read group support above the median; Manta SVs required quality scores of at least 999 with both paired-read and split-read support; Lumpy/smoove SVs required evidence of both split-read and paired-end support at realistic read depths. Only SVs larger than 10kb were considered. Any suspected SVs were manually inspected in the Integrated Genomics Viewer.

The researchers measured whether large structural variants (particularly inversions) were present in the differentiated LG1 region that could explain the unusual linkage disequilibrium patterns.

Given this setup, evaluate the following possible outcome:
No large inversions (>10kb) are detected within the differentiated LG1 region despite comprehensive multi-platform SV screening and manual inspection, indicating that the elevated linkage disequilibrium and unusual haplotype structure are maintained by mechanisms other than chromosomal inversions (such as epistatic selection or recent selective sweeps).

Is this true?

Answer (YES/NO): YES